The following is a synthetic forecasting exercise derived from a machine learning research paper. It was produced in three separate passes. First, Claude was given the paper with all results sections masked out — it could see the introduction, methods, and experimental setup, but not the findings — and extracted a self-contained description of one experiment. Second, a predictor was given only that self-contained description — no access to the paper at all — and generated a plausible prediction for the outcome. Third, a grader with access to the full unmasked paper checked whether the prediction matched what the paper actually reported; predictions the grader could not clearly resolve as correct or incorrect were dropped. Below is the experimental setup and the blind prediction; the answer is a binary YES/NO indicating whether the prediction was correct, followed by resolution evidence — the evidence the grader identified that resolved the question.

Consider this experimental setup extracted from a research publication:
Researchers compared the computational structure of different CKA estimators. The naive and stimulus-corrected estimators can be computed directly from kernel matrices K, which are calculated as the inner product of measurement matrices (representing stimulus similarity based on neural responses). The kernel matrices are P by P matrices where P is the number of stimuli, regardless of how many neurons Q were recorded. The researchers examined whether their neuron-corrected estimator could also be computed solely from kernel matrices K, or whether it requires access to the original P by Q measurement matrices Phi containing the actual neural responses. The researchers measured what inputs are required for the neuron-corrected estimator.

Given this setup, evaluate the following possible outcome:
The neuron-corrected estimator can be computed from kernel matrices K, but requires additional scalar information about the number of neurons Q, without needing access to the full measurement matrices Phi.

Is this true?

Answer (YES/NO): NO